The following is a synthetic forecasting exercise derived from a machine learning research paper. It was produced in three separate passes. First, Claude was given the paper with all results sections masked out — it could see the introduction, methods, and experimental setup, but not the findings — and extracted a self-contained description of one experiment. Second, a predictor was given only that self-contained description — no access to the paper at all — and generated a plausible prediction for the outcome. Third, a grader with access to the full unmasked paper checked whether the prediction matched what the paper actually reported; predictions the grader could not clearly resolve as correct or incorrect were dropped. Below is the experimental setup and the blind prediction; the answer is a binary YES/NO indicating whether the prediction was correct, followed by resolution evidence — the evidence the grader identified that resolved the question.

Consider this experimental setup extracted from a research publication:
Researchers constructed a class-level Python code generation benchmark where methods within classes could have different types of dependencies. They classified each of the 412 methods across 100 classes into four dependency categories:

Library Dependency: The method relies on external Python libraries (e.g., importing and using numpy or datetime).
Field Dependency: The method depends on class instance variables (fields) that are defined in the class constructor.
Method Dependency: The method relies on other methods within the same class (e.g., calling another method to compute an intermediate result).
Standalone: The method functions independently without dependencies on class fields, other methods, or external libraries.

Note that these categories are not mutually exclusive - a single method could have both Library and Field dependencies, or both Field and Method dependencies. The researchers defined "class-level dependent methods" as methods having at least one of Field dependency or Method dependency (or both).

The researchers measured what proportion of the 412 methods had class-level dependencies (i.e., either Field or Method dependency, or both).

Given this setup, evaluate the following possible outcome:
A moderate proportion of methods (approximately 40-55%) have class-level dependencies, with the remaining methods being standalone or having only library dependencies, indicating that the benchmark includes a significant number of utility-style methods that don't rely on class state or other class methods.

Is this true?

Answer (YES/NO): NO